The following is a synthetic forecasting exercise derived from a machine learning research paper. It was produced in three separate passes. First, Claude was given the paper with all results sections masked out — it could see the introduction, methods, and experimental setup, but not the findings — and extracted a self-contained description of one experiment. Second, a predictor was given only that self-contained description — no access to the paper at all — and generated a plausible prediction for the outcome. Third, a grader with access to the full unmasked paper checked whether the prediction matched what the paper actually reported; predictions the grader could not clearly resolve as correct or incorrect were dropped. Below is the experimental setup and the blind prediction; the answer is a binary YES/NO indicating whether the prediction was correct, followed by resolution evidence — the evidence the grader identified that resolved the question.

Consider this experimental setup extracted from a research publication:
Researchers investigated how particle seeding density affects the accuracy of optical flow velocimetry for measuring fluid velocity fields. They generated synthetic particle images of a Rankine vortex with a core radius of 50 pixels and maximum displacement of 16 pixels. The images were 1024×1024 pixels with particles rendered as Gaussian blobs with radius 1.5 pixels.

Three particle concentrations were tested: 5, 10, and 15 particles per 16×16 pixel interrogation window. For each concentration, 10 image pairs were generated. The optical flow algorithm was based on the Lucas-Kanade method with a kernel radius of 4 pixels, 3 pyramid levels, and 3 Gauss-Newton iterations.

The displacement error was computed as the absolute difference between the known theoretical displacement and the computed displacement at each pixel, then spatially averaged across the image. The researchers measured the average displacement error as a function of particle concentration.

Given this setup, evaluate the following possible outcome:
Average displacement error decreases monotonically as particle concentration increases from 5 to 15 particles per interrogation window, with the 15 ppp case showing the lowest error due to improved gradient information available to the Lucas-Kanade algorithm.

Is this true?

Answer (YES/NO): YES